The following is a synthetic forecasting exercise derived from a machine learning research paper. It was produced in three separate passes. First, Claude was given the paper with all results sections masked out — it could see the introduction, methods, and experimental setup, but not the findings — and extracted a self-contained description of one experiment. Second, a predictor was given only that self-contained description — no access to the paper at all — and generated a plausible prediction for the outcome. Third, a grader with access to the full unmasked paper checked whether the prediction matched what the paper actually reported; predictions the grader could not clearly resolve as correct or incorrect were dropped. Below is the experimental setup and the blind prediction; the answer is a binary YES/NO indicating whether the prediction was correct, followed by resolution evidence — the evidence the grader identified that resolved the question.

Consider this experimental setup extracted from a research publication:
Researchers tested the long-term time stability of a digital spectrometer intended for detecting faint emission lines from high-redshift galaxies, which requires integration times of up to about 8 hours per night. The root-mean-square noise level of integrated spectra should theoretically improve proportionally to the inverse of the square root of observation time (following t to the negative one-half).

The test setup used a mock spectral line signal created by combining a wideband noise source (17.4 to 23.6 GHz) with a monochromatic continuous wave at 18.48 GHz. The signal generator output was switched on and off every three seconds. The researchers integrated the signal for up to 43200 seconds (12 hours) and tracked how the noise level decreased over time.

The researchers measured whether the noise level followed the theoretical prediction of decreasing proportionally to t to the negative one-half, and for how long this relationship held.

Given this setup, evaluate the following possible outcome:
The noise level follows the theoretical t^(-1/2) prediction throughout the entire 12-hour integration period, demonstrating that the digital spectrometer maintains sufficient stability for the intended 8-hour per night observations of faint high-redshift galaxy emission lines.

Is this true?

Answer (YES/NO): YES